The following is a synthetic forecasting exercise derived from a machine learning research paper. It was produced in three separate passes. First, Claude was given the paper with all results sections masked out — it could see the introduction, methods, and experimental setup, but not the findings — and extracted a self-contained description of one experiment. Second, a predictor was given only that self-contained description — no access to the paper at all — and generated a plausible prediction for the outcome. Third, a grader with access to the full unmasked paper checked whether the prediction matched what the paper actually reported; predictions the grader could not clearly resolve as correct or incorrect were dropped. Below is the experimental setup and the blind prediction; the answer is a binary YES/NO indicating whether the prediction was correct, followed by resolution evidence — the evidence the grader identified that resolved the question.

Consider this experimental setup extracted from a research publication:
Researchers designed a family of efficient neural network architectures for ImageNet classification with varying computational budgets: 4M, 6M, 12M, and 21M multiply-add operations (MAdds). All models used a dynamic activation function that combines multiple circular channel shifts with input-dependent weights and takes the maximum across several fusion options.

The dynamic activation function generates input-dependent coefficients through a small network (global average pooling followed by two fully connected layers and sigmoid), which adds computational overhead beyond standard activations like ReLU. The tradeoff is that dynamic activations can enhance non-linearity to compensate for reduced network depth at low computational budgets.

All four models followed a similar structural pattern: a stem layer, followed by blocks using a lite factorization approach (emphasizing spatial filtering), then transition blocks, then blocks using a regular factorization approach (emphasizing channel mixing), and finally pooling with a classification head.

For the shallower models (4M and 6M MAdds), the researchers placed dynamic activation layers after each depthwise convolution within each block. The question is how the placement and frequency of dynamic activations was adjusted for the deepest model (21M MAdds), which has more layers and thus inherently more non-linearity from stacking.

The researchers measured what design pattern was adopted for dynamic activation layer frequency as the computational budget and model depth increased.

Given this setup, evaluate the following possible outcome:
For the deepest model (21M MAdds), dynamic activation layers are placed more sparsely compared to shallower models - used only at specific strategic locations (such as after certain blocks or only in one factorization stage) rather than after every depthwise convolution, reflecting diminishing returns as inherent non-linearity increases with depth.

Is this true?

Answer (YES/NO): NO